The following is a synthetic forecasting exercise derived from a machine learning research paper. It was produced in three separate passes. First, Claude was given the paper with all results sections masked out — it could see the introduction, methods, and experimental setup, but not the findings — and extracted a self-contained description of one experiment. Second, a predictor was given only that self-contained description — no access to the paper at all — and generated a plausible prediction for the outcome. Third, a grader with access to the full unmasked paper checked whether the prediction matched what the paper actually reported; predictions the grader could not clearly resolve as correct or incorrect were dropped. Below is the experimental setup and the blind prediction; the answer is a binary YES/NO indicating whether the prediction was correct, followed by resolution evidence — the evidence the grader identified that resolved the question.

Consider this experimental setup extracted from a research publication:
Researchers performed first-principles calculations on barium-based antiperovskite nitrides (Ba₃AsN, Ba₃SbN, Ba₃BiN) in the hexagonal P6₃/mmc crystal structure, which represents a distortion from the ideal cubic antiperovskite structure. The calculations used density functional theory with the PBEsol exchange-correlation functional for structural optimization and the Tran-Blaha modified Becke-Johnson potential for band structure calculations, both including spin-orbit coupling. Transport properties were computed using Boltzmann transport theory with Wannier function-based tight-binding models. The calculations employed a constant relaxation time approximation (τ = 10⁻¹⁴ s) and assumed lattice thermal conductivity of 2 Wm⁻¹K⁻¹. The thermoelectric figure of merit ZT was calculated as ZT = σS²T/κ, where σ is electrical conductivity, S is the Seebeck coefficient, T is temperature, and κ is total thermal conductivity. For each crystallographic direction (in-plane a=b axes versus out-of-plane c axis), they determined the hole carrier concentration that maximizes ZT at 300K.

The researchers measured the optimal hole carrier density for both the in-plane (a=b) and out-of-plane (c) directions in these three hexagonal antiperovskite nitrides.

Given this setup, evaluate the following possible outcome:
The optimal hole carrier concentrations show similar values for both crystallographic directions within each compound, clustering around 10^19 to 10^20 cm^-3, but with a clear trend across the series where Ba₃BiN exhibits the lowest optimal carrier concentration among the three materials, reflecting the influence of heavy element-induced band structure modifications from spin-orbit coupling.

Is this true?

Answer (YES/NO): NO